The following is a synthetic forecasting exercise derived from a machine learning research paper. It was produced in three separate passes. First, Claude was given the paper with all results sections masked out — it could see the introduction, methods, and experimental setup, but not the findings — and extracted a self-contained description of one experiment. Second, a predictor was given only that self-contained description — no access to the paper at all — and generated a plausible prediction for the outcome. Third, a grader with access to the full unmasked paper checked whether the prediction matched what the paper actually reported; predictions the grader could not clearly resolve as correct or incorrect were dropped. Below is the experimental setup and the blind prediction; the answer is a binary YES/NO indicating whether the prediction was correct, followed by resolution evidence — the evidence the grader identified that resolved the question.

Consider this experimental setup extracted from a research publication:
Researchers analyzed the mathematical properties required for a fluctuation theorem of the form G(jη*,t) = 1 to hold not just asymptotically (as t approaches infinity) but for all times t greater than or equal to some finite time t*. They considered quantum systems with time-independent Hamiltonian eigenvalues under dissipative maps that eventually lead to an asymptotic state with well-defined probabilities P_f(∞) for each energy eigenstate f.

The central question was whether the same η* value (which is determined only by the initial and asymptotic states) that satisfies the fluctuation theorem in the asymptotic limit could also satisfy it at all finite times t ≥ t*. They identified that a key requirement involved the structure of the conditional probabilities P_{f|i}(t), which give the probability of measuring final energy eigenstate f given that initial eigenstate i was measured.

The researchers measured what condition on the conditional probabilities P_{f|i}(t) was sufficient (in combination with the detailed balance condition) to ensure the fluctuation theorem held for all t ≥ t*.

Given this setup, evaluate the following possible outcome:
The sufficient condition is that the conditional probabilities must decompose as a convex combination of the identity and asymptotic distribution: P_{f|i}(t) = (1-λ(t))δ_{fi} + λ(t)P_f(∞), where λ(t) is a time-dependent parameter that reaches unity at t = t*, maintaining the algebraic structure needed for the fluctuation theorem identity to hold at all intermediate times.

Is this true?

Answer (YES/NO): NO